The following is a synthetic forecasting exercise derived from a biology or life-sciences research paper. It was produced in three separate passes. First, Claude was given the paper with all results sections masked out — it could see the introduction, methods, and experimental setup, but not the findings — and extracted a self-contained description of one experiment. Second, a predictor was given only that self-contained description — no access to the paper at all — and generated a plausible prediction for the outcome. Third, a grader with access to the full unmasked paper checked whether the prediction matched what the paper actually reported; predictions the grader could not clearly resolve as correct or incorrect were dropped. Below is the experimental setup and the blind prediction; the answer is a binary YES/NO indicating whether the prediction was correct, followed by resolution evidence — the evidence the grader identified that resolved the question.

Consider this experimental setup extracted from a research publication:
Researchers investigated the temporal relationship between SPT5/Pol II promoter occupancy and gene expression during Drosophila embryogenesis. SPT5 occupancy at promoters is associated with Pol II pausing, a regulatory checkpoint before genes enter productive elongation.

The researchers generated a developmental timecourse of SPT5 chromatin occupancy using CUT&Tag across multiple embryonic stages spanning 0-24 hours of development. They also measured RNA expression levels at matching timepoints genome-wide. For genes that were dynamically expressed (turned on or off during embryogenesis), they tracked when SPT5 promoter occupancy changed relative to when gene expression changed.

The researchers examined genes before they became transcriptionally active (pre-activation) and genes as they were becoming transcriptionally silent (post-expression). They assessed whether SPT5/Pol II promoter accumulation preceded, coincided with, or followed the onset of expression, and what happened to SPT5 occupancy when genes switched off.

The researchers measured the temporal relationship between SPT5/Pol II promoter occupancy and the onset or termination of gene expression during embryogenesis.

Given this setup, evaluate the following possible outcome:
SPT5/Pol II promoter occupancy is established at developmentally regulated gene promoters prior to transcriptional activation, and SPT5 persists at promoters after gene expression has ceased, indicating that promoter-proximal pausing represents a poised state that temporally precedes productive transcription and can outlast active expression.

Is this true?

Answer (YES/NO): YES